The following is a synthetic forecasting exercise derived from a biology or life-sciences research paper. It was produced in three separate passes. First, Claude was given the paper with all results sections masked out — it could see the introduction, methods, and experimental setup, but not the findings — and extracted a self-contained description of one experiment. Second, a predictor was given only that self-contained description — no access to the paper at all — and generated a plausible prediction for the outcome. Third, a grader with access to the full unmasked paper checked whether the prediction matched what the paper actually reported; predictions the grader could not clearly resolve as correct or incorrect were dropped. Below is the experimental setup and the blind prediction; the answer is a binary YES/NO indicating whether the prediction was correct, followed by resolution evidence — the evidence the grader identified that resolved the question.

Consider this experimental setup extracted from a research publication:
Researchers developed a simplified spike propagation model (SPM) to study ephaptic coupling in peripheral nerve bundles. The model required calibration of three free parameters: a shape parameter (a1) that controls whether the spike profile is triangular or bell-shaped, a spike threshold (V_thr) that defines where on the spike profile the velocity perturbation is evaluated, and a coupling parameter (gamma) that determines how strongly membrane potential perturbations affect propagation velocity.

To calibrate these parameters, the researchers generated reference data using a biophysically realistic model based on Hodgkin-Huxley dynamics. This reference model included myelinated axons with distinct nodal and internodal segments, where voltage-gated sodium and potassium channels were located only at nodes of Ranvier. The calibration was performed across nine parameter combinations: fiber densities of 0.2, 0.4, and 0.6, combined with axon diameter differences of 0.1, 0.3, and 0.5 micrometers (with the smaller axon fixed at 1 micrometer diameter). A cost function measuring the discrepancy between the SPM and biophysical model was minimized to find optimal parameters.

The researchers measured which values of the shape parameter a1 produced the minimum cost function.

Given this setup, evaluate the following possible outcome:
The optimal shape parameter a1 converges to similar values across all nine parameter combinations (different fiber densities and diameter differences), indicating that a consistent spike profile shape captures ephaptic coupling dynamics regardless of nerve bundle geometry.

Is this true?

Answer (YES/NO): YES